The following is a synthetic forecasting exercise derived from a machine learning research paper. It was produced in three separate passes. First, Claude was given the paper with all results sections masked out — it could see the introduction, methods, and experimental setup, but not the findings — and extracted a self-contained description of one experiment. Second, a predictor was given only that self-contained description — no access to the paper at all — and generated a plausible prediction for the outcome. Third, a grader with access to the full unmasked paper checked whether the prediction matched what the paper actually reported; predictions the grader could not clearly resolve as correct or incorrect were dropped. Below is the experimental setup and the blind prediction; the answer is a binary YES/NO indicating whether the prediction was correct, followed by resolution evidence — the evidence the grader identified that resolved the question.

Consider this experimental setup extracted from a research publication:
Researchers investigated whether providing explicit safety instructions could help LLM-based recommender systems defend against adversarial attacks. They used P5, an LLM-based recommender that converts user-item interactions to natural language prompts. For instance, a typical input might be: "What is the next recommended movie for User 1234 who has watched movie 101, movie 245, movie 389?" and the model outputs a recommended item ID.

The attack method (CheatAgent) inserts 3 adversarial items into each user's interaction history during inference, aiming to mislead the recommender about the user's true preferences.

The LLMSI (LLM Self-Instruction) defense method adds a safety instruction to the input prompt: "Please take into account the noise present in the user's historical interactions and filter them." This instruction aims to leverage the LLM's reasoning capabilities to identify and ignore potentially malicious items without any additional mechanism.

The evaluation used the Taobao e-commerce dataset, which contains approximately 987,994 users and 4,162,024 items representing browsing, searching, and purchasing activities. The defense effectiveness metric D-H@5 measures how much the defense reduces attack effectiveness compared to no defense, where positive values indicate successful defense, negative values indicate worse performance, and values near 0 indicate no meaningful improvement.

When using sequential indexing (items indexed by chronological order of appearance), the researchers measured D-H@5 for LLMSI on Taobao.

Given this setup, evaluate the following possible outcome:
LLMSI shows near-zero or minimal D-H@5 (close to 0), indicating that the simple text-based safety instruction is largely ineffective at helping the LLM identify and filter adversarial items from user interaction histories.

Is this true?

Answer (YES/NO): YES